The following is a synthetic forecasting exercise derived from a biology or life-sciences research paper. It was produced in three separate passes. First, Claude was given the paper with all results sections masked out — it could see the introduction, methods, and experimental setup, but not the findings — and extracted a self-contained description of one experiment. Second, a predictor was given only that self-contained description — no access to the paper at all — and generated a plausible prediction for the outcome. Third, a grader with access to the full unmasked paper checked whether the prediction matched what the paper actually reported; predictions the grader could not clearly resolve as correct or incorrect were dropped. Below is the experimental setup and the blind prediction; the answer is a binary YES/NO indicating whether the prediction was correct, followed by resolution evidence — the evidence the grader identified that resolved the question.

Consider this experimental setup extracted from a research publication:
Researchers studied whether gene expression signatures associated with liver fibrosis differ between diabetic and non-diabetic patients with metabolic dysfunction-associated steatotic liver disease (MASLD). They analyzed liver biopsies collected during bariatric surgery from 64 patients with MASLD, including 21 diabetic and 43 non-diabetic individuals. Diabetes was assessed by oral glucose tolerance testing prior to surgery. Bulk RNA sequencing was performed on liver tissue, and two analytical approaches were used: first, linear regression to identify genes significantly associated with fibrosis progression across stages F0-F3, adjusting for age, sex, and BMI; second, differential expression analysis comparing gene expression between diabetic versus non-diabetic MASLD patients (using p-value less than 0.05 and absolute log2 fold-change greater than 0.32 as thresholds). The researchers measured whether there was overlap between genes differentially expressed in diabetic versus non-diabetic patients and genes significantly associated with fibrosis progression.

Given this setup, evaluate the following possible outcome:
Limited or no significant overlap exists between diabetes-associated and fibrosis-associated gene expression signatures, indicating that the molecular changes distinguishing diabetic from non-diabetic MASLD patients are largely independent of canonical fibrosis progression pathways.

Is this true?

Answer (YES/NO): NO